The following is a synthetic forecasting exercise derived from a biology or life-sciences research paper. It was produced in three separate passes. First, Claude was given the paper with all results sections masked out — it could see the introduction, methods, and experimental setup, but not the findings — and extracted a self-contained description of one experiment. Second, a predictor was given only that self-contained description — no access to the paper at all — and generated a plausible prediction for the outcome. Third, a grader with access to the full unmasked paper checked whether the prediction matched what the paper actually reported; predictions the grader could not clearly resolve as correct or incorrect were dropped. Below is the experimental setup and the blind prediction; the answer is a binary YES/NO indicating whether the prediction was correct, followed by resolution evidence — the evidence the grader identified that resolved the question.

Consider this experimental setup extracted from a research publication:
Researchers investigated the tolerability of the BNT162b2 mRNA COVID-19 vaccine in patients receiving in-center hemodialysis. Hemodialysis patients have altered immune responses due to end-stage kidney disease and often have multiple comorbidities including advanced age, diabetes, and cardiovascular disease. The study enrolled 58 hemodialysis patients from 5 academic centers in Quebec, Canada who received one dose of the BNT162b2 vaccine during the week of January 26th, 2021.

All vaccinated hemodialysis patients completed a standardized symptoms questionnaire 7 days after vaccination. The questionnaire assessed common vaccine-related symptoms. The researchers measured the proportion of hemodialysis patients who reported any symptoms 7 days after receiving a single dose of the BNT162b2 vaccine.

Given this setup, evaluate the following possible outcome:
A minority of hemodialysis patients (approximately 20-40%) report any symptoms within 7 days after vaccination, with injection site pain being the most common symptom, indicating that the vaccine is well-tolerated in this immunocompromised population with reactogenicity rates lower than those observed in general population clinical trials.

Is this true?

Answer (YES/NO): NO